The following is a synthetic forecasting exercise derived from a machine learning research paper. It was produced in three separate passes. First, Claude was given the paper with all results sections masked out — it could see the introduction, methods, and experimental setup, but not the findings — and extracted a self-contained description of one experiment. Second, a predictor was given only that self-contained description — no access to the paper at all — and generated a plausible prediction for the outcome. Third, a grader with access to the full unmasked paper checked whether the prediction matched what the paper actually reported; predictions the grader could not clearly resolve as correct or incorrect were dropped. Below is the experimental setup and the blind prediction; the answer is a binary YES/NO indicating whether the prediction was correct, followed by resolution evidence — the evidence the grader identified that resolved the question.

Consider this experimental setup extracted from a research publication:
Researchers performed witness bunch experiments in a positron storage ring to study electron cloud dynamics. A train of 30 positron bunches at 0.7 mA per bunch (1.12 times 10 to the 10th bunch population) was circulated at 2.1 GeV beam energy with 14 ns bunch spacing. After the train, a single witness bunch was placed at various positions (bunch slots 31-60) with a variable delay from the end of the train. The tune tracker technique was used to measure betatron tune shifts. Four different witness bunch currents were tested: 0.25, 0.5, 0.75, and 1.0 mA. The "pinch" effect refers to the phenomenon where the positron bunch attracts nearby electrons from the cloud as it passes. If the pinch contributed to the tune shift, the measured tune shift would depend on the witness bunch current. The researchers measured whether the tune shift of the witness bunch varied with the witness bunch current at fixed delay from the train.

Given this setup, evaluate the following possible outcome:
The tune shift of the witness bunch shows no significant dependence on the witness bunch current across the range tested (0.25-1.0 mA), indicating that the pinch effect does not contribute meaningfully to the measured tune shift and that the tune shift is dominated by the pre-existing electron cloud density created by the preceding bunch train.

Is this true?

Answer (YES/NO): YES